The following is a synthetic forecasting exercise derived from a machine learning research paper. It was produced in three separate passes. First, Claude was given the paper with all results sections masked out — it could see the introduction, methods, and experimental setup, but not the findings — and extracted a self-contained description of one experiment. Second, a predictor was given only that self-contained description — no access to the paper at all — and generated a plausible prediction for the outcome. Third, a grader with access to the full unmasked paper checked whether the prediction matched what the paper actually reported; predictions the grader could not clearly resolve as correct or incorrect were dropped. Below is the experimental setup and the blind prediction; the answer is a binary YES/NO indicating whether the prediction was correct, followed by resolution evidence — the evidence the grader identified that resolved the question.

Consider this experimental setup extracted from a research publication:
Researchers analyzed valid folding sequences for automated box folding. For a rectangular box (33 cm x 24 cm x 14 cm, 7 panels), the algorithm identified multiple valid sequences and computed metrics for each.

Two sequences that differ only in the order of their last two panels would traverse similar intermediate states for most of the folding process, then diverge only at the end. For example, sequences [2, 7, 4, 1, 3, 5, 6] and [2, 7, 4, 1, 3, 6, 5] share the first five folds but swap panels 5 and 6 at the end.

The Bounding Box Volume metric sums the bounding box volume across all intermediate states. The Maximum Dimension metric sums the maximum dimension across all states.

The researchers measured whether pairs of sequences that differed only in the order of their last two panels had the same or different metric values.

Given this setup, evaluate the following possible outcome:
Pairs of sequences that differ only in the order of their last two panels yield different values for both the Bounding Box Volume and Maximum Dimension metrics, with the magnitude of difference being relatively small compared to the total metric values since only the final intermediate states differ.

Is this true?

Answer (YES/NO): NO